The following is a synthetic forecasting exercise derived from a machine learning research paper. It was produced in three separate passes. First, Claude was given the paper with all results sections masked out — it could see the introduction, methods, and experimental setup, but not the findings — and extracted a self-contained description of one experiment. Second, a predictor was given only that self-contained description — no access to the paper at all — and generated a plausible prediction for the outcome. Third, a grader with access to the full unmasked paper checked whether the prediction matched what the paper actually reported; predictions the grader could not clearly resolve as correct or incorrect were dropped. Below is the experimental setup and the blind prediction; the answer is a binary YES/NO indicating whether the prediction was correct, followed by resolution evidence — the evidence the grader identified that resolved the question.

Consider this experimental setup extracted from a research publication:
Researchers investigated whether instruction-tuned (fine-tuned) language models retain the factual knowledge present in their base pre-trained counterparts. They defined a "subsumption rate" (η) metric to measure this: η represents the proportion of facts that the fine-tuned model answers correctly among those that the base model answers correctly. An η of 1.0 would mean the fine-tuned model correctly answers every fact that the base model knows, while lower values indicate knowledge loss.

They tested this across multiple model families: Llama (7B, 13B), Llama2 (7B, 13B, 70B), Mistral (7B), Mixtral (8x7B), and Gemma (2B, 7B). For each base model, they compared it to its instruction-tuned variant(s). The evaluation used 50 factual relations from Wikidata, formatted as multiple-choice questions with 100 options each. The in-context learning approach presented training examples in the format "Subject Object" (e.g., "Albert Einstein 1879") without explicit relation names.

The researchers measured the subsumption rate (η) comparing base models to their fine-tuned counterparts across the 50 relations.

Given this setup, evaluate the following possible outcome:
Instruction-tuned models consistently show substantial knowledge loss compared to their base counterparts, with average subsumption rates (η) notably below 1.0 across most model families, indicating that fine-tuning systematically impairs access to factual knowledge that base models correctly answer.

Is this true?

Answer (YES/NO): NO